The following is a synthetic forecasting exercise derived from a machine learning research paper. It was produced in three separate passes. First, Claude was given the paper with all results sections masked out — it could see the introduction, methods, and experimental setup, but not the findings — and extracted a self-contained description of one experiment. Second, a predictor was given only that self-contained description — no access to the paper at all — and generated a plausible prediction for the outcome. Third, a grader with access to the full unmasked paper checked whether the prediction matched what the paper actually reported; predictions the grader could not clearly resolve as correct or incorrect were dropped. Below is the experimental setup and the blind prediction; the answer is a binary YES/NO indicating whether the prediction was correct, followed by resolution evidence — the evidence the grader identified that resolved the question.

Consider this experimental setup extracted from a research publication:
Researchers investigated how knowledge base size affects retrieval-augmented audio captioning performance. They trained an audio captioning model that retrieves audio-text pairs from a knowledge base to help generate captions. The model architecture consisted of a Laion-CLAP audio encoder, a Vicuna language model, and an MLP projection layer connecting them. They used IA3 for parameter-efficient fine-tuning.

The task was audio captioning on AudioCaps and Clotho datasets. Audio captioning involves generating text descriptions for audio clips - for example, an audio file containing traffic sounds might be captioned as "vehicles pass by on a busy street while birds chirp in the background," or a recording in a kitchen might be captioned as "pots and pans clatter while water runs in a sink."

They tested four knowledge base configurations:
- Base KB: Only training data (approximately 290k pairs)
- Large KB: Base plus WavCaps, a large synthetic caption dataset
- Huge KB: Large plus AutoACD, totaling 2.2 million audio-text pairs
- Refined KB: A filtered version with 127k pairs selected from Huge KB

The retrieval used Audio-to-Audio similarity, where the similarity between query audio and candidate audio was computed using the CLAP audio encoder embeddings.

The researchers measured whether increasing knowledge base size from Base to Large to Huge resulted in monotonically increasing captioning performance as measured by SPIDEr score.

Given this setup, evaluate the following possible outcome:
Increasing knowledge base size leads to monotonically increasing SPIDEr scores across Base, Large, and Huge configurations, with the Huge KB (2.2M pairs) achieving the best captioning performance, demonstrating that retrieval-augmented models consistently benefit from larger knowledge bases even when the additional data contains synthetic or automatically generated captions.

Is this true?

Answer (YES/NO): NO